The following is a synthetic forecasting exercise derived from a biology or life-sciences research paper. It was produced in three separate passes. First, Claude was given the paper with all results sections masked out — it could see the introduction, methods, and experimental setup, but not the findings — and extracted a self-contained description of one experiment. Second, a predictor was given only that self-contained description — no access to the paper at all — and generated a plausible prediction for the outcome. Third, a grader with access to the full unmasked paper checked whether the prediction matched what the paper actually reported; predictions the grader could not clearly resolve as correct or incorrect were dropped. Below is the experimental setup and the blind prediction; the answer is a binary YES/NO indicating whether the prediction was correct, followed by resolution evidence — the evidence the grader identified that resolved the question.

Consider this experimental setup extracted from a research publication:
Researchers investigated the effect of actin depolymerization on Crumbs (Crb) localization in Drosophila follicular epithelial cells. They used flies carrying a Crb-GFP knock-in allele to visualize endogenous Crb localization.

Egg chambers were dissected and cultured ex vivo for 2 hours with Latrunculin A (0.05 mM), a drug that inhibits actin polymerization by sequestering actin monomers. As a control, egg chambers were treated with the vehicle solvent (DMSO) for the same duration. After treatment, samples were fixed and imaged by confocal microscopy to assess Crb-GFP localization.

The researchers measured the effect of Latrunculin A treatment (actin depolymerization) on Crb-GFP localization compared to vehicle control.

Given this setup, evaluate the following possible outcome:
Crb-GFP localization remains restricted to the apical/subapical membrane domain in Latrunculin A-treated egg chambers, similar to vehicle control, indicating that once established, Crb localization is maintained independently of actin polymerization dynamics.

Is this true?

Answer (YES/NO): NO